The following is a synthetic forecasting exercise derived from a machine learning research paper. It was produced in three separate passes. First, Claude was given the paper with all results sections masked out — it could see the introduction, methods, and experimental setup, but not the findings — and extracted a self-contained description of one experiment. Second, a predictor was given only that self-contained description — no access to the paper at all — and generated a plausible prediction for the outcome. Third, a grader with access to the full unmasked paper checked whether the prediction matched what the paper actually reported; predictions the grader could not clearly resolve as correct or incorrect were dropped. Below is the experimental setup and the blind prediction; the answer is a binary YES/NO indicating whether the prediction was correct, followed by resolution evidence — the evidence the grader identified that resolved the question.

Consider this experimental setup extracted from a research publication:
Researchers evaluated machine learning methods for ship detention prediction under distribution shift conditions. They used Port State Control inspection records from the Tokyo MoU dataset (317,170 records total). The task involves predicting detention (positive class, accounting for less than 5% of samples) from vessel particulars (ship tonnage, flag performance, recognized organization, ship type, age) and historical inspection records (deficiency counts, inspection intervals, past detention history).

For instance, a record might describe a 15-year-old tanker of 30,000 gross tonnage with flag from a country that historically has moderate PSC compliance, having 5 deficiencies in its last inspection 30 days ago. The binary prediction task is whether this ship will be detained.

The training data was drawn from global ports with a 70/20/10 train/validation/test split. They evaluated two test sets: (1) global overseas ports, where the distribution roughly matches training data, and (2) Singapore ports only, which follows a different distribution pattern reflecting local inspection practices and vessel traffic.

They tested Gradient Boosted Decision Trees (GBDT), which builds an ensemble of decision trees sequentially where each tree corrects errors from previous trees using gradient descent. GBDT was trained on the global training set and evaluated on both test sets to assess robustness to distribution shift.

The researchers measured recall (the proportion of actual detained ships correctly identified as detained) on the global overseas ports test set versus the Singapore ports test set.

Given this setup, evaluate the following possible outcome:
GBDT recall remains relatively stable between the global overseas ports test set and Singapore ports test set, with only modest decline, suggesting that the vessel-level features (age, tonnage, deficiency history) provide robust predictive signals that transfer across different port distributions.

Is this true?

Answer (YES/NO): NO